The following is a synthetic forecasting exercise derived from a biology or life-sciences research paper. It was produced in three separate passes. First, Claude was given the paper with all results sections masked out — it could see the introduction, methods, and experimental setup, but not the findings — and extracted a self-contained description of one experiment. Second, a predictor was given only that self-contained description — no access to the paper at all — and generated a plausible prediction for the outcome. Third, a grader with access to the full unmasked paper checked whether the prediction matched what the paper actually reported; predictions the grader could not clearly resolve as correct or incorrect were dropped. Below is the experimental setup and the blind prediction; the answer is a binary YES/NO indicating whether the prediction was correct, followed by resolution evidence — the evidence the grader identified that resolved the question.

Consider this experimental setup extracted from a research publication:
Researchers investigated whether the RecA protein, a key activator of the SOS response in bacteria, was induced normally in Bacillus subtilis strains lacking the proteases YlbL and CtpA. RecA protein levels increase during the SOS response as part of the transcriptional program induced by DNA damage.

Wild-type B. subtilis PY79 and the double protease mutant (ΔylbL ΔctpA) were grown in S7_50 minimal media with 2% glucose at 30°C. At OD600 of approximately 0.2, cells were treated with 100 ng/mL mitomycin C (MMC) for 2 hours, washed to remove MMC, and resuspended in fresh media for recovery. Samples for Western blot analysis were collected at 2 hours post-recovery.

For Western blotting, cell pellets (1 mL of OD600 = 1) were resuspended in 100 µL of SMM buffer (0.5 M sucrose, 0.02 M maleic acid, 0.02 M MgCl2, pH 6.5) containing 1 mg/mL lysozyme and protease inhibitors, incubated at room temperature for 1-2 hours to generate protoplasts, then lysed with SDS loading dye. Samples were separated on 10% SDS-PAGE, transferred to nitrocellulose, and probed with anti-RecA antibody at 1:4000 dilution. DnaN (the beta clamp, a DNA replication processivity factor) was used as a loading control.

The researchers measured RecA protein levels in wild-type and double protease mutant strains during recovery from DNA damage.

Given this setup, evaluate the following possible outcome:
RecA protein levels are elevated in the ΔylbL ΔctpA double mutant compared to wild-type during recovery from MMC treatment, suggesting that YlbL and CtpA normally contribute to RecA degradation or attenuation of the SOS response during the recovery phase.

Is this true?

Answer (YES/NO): NO